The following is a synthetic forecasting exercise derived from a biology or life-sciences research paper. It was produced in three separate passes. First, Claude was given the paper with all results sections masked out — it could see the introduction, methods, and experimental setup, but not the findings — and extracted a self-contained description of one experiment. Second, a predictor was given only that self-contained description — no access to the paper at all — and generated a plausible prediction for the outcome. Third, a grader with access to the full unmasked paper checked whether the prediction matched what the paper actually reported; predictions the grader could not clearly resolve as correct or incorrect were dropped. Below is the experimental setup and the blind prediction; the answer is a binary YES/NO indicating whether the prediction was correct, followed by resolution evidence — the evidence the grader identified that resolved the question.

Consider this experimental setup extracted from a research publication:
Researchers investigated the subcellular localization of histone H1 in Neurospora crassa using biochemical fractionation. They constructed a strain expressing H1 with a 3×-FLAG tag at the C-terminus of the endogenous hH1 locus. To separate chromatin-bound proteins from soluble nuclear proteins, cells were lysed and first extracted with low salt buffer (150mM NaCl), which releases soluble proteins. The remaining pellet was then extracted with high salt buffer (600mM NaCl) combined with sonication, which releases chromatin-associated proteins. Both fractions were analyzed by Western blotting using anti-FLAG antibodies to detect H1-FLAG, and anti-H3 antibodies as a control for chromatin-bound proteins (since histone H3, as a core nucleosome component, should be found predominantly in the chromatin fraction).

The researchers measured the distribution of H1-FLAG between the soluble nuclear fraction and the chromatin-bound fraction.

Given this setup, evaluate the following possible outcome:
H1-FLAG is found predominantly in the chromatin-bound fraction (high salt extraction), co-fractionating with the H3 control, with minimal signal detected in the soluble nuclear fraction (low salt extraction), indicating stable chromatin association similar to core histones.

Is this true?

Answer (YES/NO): NO